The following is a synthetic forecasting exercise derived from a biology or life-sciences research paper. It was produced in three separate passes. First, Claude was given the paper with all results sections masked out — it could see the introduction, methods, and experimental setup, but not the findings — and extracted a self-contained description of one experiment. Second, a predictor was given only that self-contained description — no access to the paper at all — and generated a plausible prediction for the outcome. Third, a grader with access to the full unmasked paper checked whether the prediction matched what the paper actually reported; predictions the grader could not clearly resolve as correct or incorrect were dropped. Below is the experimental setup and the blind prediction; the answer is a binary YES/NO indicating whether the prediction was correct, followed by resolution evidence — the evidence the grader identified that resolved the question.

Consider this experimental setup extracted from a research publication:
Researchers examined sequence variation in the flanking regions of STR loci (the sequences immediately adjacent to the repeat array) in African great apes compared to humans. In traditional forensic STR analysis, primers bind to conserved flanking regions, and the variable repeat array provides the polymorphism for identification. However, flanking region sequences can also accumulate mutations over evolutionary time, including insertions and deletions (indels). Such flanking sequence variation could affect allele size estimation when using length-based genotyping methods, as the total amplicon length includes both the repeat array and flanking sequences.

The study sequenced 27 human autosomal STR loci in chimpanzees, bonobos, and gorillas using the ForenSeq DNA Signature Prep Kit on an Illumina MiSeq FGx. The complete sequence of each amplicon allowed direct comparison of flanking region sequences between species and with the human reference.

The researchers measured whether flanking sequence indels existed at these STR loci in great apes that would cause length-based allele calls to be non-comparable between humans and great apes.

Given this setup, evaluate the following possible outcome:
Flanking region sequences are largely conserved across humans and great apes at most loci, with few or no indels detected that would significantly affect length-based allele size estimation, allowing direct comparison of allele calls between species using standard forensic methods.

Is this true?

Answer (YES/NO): NO